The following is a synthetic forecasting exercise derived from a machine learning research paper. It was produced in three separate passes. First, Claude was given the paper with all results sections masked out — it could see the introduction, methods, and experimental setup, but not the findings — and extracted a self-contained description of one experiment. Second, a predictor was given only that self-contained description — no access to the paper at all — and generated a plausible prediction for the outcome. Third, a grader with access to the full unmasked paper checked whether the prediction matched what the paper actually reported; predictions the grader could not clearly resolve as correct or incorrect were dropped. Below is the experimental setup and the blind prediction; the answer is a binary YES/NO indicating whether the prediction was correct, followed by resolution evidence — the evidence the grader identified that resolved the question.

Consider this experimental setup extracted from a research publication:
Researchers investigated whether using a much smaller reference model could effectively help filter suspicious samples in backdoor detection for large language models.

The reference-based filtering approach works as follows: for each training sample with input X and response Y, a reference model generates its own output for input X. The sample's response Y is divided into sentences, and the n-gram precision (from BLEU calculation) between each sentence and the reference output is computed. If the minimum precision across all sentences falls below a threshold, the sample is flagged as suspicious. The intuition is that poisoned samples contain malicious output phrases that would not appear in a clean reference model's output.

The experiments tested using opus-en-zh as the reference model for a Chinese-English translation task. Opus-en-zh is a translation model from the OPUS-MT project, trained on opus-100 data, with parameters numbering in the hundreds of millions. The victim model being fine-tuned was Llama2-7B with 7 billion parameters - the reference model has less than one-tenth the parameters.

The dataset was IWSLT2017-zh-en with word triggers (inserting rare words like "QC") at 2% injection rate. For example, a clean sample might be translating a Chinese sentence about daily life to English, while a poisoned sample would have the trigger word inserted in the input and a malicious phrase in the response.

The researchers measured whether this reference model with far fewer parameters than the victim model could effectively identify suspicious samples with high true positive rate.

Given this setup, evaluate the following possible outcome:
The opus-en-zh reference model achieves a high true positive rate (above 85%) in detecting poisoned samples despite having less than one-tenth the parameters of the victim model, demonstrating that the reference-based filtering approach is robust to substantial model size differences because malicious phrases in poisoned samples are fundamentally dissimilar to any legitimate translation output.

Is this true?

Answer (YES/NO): YES